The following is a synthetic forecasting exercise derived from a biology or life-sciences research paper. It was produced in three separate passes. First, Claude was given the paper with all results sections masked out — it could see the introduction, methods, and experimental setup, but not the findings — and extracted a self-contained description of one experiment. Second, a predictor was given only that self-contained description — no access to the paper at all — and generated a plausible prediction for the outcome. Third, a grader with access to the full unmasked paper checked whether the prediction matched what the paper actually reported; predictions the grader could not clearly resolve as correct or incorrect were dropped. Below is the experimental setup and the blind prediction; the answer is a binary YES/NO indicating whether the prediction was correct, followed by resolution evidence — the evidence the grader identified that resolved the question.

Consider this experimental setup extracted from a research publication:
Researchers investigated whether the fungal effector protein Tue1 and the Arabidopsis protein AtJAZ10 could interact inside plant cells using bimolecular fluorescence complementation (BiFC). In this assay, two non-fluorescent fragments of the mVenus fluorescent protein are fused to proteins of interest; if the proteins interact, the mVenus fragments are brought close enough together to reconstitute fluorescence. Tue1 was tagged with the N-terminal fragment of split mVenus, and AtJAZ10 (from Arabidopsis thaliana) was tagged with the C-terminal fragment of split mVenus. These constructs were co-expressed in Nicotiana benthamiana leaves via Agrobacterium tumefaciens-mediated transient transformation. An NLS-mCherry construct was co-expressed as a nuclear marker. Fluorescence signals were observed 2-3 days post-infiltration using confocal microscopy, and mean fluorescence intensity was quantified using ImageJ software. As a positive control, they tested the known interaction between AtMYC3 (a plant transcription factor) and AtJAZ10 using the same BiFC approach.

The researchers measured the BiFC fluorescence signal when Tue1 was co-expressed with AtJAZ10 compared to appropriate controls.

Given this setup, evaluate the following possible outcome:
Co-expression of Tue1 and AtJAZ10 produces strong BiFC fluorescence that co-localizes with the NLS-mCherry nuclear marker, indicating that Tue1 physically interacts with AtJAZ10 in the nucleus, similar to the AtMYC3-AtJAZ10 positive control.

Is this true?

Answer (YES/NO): YES